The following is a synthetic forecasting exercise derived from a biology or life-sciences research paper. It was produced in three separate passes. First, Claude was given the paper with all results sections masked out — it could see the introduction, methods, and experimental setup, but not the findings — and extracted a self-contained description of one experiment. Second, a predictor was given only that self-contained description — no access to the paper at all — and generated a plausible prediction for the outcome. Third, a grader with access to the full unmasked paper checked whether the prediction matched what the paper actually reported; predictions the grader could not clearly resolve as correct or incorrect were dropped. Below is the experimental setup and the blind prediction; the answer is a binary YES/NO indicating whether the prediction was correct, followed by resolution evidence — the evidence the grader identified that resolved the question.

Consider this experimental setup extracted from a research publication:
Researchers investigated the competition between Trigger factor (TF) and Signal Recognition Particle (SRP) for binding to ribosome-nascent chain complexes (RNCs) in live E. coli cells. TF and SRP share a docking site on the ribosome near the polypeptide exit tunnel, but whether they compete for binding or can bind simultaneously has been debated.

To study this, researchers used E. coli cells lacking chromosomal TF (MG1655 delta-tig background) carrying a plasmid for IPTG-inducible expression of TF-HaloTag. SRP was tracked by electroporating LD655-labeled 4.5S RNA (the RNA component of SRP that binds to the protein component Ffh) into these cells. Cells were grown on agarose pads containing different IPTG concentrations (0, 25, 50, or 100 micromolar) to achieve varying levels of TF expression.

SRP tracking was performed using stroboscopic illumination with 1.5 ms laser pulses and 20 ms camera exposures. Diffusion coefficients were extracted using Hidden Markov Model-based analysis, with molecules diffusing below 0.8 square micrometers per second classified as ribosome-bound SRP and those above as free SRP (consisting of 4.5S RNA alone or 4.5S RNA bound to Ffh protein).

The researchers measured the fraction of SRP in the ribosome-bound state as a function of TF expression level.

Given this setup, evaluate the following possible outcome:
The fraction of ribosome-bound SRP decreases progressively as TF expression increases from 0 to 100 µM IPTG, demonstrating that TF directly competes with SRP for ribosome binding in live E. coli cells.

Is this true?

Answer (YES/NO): YES